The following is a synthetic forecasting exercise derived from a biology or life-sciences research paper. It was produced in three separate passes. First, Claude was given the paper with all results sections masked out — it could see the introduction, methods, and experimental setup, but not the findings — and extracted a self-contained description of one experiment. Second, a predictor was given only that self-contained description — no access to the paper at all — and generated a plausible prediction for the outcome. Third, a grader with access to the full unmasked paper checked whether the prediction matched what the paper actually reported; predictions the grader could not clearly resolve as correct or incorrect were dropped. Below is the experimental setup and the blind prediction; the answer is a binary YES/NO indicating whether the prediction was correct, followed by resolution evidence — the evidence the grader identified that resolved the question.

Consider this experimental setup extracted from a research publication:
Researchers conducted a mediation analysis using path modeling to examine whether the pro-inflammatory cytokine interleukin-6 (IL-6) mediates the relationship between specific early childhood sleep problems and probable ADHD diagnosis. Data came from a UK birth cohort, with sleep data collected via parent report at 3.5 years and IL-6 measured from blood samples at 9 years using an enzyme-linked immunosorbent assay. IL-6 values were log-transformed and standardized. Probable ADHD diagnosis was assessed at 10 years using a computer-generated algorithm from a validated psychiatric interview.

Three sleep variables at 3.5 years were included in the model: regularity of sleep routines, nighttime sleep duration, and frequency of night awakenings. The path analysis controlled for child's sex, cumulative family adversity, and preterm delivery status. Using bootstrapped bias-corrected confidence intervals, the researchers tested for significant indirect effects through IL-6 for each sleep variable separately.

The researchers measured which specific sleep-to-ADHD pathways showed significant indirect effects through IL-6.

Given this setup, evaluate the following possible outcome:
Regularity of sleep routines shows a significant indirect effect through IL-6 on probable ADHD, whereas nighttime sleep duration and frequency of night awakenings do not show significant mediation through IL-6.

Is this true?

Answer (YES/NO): NO